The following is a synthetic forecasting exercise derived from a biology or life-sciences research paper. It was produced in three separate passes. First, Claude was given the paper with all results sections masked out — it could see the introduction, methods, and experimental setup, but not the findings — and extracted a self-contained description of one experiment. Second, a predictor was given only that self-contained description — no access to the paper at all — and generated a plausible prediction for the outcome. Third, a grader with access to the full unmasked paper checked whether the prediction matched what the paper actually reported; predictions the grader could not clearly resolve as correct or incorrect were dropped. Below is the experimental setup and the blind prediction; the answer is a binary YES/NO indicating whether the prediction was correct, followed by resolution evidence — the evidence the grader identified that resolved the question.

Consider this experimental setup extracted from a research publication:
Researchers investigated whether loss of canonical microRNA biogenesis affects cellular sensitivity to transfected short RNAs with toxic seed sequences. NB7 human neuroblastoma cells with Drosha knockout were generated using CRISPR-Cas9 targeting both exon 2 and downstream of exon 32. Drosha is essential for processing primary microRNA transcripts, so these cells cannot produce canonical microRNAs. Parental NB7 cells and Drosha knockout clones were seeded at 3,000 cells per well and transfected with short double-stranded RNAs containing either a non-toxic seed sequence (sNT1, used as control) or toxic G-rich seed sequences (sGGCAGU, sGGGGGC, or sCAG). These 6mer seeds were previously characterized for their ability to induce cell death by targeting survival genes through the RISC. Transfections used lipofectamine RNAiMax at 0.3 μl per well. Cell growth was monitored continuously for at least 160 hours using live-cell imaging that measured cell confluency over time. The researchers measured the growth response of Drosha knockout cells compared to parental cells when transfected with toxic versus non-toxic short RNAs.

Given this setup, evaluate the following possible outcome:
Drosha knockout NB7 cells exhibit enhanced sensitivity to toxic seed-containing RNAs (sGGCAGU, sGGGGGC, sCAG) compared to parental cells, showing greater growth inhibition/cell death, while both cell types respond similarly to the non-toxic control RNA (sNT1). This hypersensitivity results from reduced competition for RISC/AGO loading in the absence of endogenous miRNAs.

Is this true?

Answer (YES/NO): YES